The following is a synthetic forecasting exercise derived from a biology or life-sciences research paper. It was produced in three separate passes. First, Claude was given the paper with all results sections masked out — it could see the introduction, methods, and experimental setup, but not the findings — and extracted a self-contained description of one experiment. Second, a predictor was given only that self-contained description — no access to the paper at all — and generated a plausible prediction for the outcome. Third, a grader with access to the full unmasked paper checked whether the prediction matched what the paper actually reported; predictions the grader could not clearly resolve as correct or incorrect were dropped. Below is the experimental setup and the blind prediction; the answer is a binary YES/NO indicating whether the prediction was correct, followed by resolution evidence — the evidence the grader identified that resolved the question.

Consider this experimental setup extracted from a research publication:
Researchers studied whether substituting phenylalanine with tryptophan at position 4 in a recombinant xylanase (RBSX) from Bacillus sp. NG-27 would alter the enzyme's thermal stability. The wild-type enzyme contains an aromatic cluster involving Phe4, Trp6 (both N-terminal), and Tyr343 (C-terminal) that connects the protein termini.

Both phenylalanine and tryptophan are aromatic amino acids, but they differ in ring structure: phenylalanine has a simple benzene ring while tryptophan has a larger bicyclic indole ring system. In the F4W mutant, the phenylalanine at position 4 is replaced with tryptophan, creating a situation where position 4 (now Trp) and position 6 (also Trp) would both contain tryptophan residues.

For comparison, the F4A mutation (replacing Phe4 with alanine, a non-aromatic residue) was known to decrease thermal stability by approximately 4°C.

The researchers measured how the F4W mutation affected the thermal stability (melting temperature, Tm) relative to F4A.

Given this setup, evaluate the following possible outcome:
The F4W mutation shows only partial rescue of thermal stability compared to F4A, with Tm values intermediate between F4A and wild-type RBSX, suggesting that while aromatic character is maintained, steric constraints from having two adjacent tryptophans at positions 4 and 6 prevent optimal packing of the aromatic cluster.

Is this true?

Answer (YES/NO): NO